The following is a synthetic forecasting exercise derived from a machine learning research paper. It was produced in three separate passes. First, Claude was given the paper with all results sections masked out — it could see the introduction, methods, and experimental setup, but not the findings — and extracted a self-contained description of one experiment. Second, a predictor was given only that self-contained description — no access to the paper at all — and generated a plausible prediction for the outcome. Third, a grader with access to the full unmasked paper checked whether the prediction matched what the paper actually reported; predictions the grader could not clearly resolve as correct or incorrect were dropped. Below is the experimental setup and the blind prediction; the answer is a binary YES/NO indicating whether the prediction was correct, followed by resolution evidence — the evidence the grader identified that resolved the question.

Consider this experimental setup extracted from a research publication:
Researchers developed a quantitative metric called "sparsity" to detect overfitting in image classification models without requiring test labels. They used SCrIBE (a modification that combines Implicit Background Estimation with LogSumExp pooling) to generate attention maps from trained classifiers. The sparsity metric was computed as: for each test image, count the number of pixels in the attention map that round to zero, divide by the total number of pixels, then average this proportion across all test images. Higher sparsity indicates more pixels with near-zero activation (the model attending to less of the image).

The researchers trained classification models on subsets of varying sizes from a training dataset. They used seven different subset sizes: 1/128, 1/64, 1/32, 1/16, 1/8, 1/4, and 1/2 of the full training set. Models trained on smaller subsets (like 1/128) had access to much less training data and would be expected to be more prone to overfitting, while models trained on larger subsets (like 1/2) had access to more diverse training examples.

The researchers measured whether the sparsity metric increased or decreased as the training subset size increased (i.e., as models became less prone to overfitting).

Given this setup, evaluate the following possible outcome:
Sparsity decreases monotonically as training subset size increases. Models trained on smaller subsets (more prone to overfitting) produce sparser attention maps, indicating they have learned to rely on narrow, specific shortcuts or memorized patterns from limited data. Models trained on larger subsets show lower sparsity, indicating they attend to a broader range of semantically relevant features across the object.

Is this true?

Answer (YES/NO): NO